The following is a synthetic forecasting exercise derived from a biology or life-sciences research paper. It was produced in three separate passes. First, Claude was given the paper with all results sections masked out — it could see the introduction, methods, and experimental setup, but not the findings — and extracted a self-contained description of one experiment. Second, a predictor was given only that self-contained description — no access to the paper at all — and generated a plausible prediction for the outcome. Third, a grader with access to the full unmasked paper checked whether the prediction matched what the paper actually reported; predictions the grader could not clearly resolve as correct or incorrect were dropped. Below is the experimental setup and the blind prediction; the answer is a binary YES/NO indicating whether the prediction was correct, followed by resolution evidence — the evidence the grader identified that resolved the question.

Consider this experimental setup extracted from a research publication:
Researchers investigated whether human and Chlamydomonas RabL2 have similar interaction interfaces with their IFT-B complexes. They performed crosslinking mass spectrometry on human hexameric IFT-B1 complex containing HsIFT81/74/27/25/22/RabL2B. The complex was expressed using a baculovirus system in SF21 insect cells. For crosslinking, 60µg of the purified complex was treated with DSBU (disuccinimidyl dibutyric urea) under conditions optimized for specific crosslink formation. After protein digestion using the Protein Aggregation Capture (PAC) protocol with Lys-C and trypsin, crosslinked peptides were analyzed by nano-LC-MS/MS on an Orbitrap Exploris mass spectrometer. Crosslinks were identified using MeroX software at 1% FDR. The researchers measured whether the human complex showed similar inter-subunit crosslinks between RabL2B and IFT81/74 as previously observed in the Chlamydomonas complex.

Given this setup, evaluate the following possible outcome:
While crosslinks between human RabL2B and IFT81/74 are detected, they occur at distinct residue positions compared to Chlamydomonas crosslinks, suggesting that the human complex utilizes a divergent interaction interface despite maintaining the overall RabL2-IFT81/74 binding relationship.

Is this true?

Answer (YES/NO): NO